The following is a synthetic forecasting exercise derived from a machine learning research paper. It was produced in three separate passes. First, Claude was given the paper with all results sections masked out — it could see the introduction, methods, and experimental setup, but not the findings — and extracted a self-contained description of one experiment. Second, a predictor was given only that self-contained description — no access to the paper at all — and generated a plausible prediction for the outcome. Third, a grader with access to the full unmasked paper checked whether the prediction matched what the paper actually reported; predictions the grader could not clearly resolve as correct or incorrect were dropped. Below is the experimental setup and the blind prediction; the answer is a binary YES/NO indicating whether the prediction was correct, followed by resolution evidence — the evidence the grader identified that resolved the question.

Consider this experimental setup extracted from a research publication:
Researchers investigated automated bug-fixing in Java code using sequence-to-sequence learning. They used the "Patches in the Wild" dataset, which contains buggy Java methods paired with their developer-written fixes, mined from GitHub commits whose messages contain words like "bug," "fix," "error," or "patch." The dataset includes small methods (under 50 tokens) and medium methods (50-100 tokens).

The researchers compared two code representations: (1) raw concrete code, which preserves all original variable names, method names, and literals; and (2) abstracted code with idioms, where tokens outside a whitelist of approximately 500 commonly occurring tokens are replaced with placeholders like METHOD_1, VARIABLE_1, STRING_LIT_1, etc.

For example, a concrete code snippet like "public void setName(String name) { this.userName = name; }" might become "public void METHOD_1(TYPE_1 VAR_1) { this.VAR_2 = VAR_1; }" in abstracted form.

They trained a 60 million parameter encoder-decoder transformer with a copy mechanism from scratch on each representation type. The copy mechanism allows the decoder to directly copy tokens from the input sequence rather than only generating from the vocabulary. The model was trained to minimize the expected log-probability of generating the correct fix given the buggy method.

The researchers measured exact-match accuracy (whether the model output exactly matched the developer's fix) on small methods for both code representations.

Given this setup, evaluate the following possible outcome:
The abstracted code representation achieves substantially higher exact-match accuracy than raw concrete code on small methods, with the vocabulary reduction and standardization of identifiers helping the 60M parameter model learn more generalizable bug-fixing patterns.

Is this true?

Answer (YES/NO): NO